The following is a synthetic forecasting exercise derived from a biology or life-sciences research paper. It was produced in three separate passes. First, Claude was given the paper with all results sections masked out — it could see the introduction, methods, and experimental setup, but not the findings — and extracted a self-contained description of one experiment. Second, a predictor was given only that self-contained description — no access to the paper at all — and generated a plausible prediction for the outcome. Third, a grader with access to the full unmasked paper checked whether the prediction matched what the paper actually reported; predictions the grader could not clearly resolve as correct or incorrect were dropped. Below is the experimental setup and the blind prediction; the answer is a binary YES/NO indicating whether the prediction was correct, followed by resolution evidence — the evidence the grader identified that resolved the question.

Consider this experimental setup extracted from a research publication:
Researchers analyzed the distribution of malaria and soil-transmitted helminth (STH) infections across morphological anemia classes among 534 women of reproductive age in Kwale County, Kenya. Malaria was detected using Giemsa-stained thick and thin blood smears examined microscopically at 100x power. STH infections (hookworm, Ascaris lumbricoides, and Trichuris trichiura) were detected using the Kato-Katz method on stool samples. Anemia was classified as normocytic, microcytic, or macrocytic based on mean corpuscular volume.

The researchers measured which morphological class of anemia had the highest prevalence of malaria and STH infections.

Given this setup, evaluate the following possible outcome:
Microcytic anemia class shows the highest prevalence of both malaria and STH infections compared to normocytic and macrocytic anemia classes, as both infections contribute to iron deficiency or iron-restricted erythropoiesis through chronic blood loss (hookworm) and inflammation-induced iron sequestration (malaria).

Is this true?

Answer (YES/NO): NO